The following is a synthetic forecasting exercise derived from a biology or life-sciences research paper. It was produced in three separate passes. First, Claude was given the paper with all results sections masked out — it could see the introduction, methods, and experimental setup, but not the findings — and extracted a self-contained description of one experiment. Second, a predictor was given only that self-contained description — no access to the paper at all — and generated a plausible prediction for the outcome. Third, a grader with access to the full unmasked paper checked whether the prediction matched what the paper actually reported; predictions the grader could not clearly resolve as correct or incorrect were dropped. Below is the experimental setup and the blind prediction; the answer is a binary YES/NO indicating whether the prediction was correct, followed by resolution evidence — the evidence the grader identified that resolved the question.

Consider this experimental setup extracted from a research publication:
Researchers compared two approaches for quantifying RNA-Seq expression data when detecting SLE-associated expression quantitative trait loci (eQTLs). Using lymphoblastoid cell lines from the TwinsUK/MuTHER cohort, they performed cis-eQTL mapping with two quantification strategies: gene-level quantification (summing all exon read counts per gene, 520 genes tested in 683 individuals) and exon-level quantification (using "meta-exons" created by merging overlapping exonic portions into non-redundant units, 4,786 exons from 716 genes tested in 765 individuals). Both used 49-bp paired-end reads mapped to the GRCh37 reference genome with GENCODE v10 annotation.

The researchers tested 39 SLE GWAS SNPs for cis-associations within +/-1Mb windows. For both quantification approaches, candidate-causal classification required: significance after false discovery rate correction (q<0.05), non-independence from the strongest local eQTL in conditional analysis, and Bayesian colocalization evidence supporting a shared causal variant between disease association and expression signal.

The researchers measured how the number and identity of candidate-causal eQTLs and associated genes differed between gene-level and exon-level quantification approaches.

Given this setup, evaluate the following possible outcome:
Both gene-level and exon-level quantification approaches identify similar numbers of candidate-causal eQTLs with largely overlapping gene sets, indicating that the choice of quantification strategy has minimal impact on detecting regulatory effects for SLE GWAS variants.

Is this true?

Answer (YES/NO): NO